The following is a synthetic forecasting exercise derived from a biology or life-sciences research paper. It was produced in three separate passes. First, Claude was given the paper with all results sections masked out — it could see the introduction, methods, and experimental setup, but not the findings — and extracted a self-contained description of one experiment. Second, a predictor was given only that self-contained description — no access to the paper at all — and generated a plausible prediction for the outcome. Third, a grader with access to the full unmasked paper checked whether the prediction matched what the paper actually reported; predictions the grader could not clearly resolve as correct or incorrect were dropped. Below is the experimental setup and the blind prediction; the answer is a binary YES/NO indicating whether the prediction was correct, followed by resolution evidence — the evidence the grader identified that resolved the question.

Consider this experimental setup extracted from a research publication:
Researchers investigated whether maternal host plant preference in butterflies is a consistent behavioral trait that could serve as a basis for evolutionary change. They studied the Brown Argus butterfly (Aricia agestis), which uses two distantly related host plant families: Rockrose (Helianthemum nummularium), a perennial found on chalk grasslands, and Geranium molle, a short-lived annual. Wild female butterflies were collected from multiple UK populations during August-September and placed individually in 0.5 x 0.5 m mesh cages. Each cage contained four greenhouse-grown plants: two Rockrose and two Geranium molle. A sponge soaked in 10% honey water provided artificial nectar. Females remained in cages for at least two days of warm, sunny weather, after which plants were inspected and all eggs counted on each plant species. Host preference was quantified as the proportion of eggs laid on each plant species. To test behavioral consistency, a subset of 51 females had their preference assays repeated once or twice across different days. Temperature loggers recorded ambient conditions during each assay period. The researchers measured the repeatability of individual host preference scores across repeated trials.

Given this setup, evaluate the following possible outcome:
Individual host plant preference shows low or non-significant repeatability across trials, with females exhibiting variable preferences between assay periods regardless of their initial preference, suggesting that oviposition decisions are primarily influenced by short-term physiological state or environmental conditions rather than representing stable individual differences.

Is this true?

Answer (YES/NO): NO